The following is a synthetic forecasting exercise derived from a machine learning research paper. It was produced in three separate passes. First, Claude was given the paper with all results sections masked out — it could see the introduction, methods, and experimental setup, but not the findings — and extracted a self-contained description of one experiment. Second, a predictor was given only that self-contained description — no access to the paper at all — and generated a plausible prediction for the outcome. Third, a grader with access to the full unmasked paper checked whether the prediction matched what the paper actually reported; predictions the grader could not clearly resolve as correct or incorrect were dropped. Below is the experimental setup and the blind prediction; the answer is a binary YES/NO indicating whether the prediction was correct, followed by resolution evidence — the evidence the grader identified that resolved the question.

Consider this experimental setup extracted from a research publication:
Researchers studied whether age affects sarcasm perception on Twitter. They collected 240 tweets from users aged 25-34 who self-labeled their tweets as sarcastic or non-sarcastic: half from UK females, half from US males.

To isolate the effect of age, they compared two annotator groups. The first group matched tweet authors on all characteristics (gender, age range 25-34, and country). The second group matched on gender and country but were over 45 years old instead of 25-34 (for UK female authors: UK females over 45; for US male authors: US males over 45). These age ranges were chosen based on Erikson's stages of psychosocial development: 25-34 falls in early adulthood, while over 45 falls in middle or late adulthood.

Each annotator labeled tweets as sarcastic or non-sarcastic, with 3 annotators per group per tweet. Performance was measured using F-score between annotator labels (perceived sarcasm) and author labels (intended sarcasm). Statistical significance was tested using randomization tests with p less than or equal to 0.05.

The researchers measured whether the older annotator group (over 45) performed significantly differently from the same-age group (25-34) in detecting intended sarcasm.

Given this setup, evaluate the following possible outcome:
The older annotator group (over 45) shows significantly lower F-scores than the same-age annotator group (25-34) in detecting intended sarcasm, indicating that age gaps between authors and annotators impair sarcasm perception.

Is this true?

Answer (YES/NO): NO